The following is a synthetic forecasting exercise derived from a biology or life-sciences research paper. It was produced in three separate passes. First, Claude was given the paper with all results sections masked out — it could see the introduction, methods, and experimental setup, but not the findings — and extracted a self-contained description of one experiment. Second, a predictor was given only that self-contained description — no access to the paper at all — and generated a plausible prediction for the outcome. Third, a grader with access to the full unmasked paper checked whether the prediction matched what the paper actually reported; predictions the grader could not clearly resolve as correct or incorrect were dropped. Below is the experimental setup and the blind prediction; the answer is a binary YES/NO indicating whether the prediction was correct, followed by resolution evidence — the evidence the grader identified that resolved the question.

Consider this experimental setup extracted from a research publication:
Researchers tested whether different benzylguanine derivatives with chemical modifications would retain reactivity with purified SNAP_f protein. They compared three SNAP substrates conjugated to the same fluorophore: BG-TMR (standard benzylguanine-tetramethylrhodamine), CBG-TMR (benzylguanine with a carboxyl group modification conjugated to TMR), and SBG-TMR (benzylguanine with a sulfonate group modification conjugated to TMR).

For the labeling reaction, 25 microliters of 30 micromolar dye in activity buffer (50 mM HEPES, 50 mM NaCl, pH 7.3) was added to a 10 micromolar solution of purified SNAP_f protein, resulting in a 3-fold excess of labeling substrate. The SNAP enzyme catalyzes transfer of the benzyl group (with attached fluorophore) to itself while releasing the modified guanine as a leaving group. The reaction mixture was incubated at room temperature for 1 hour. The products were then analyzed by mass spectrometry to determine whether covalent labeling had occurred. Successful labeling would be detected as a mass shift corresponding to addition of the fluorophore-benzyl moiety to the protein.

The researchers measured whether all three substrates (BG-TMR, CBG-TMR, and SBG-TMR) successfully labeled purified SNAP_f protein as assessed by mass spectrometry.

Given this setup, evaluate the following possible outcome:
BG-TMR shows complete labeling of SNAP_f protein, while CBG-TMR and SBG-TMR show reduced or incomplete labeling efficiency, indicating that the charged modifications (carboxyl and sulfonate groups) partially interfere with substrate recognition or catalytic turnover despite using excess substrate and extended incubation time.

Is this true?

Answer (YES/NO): NO